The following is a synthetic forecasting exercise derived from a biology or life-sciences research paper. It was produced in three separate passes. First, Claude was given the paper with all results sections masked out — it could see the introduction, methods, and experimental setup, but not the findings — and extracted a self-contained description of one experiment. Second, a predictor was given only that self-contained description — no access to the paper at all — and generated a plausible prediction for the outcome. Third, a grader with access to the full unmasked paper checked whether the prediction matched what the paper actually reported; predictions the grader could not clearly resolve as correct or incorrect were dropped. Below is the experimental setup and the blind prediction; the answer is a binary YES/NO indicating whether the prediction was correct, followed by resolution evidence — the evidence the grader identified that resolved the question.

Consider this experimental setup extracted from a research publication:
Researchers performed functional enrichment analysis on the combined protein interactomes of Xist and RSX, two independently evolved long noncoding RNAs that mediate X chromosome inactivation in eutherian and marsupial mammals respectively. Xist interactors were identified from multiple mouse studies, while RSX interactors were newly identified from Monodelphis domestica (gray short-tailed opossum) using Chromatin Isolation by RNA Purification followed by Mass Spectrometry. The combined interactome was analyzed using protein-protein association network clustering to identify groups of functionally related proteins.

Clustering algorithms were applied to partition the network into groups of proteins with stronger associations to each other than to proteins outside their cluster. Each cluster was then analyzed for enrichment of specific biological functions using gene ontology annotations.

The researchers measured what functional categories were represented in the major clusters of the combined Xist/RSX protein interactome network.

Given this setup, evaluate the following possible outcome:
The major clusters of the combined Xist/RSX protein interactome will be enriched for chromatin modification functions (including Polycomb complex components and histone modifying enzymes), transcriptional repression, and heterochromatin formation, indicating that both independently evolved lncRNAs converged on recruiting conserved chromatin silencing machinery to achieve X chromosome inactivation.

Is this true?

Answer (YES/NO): NO